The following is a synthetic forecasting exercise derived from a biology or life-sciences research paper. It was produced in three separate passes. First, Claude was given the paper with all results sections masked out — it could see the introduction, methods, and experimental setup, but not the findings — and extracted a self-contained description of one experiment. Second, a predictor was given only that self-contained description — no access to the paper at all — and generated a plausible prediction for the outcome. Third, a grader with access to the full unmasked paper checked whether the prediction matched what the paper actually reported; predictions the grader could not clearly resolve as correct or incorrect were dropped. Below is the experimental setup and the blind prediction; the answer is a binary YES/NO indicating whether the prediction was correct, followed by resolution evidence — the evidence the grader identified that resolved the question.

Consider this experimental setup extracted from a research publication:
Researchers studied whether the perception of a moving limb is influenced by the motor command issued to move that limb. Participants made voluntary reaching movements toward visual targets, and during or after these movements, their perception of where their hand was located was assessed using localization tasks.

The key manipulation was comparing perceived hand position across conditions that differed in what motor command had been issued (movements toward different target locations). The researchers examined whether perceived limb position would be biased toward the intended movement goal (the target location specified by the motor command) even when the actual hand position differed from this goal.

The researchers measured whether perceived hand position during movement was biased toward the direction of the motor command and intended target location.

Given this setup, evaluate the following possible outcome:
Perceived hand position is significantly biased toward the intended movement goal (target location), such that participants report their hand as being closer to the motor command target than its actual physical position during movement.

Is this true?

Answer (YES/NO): YES